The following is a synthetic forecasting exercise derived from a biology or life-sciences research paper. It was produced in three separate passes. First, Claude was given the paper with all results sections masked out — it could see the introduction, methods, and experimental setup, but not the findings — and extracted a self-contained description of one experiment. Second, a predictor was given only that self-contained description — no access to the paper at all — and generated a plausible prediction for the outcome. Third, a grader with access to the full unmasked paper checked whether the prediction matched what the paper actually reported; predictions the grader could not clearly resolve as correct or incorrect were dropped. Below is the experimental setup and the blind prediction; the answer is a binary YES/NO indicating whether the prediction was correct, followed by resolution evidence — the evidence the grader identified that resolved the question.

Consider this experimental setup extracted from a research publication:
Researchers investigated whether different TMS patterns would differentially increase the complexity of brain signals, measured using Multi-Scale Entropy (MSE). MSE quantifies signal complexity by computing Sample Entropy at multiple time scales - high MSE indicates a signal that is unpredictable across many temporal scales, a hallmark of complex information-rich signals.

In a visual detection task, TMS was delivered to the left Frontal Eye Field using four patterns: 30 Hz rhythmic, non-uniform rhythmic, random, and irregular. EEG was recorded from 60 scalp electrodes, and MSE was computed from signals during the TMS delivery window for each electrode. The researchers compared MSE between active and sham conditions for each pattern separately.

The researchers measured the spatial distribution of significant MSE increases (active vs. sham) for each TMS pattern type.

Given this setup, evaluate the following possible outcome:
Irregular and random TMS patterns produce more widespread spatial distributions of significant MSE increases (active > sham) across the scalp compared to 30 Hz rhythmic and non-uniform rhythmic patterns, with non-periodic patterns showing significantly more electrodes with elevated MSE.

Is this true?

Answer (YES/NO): NO